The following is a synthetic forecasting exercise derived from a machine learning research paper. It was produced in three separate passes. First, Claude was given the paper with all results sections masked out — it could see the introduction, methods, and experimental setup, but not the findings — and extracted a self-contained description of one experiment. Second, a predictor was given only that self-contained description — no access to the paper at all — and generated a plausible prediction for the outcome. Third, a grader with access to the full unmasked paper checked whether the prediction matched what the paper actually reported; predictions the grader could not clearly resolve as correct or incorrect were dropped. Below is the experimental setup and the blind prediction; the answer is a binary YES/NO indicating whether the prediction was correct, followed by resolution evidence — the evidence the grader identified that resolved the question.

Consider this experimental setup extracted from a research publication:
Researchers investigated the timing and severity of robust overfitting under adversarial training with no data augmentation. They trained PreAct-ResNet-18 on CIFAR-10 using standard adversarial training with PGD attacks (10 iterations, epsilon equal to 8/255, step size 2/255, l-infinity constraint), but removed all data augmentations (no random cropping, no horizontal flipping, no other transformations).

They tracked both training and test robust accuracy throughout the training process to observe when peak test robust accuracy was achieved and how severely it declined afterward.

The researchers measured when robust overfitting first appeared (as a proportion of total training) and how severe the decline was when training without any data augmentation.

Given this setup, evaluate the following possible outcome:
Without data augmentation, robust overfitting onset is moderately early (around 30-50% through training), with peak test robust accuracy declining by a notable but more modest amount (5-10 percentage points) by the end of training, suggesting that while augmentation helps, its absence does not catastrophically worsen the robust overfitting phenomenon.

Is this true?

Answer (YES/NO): NO